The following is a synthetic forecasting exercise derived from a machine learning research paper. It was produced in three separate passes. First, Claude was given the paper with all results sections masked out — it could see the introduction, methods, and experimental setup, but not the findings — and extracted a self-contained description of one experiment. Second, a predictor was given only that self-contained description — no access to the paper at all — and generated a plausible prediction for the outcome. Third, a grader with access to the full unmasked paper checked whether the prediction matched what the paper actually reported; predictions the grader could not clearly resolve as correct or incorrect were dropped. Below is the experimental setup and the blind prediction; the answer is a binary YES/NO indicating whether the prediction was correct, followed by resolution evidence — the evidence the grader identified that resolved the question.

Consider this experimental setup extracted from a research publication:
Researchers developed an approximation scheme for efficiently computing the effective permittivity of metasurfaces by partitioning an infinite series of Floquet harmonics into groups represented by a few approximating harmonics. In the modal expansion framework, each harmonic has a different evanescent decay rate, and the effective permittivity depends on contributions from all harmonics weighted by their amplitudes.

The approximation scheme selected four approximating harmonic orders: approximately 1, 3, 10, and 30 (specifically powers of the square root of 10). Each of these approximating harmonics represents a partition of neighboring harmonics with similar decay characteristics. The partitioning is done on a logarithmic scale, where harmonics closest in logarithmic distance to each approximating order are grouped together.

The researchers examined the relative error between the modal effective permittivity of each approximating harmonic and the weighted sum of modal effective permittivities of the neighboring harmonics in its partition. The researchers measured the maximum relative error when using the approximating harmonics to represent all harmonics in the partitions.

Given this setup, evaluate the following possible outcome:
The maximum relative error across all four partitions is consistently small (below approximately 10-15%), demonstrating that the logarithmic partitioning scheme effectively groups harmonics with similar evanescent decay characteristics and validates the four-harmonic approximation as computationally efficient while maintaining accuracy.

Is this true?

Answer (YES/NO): NO